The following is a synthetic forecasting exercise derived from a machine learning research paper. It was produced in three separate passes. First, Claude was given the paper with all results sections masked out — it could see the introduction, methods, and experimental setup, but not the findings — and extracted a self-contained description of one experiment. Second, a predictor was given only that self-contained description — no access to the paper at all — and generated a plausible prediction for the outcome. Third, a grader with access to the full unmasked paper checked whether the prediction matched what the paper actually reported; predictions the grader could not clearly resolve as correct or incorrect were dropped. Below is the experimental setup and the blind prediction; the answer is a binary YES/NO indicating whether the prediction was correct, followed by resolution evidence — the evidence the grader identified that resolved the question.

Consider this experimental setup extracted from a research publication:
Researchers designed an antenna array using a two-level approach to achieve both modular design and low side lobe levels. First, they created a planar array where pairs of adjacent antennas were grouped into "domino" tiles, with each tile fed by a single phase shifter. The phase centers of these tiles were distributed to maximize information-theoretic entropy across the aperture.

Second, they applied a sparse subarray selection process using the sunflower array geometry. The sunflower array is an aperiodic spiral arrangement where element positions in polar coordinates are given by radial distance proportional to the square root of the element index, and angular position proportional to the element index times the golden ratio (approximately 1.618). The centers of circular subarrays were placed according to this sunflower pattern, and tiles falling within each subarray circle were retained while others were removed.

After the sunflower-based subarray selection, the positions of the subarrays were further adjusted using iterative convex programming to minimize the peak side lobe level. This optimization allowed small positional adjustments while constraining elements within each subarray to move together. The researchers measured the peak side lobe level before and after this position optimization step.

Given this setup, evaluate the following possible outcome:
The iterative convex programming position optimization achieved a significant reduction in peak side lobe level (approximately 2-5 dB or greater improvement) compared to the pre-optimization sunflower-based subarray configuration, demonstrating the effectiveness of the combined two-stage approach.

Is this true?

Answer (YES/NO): YES